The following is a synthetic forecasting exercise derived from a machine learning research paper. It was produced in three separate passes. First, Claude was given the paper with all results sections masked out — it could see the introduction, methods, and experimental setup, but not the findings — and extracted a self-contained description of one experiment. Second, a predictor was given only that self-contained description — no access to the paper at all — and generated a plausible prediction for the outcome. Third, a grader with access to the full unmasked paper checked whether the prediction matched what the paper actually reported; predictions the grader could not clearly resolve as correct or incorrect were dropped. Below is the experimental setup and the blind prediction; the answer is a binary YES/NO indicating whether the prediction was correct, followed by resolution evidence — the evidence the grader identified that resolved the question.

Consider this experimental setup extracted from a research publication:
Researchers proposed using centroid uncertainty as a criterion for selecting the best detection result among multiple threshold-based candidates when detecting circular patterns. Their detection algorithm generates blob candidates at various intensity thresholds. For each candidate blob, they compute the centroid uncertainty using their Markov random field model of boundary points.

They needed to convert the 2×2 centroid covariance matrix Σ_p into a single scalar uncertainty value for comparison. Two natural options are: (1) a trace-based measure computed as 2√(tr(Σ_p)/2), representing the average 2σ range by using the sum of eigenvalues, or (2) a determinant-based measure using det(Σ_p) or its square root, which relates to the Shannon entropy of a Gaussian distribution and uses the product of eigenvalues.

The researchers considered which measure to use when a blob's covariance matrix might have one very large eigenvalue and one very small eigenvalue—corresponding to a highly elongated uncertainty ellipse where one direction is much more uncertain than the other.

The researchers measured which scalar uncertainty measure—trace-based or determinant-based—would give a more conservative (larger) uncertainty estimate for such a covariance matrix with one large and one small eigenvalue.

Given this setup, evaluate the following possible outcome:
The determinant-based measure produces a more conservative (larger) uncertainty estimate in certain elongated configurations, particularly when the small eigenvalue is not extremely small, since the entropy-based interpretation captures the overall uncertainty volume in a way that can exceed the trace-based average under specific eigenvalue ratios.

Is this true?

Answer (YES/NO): NO